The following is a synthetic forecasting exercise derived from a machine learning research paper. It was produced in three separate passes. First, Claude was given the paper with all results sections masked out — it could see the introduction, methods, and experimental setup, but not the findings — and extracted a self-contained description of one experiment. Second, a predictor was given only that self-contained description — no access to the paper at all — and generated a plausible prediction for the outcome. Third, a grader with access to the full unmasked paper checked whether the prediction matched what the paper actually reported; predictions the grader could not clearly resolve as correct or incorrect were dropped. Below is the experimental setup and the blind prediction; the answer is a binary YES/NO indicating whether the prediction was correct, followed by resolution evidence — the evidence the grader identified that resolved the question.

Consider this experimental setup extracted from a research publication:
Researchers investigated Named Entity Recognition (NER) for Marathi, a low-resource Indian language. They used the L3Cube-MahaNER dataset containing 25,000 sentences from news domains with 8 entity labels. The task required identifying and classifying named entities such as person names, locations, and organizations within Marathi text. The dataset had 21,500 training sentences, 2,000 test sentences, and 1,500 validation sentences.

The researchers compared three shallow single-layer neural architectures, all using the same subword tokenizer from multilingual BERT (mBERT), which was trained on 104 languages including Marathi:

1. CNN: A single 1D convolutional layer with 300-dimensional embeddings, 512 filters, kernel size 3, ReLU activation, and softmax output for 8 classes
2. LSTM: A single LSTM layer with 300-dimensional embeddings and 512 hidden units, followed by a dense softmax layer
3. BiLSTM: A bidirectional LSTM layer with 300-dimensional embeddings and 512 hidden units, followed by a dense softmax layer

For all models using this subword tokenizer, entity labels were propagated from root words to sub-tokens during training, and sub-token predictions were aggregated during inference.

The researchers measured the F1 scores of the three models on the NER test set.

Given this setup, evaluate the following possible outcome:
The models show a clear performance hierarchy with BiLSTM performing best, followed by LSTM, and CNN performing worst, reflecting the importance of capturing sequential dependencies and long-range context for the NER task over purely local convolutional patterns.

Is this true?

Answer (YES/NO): NO